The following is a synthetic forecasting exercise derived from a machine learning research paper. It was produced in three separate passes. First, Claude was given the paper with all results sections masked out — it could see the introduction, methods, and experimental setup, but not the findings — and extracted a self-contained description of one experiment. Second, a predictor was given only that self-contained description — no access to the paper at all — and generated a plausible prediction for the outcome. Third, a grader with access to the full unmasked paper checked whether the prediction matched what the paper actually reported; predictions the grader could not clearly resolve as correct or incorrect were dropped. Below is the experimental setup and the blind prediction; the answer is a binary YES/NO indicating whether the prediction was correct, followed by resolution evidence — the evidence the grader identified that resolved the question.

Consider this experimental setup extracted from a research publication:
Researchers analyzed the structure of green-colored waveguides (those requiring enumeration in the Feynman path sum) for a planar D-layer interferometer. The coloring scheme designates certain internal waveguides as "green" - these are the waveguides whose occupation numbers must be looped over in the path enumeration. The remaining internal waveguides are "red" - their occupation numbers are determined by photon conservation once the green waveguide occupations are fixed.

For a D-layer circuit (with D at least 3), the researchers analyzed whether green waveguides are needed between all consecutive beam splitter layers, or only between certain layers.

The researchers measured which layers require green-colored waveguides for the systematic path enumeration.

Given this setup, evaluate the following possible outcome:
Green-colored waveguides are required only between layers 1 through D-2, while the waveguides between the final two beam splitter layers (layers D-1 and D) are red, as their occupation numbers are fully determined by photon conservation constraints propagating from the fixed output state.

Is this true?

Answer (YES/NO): YES